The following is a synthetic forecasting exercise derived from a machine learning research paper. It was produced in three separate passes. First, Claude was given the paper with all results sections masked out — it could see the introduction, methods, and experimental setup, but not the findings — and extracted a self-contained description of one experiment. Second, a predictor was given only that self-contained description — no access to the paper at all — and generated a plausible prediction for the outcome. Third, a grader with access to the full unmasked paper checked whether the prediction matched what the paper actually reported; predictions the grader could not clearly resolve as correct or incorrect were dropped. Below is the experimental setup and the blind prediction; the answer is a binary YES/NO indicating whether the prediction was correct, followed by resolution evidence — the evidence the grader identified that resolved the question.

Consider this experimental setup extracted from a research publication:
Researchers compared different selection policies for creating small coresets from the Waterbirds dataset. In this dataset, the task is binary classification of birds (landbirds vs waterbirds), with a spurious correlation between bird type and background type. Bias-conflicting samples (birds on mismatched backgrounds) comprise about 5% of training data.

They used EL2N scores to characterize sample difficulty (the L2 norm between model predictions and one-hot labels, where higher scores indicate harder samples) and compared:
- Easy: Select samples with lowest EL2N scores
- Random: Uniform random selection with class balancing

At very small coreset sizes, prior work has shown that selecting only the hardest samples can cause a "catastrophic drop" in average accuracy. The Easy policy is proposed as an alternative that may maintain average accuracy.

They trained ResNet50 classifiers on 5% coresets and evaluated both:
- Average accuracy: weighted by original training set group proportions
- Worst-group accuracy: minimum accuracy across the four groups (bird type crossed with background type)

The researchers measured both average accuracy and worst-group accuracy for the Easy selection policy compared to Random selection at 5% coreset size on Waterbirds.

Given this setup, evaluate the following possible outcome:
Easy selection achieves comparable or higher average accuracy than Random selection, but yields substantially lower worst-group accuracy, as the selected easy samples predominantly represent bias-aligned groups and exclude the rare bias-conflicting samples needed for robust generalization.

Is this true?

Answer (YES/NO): YES